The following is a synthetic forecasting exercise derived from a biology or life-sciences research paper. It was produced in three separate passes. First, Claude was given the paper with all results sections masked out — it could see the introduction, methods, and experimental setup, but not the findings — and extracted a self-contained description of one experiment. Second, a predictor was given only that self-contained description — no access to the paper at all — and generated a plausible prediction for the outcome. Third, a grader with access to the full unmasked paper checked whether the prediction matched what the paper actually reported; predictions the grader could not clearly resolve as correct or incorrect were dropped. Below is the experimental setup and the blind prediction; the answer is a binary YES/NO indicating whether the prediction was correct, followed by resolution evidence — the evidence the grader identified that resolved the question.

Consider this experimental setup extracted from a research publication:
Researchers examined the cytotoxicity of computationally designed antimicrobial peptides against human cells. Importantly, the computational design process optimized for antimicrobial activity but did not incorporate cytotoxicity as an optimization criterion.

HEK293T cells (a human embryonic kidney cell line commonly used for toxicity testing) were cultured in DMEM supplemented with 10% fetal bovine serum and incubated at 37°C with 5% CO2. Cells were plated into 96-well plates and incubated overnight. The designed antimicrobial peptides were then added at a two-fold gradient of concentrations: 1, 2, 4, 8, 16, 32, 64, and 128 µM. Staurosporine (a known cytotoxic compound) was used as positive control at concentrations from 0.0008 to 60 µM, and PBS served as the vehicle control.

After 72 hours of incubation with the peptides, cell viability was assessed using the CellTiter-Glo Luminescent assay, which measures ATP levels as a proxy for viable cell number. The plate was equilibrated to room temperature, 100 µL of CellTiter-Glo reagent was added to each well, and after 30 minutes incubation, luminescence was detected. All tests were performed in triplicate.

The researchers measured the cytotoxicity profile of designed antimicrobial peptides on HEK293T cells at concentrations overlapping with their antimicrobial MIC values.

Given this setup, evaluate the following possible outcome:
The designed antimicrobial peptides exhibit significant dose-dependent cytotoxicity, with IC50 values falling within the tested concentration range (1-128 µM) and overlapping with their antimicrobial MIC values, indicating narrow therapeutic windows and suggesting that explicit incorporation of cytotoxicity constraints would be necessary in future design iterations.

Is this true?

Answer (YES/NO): NO